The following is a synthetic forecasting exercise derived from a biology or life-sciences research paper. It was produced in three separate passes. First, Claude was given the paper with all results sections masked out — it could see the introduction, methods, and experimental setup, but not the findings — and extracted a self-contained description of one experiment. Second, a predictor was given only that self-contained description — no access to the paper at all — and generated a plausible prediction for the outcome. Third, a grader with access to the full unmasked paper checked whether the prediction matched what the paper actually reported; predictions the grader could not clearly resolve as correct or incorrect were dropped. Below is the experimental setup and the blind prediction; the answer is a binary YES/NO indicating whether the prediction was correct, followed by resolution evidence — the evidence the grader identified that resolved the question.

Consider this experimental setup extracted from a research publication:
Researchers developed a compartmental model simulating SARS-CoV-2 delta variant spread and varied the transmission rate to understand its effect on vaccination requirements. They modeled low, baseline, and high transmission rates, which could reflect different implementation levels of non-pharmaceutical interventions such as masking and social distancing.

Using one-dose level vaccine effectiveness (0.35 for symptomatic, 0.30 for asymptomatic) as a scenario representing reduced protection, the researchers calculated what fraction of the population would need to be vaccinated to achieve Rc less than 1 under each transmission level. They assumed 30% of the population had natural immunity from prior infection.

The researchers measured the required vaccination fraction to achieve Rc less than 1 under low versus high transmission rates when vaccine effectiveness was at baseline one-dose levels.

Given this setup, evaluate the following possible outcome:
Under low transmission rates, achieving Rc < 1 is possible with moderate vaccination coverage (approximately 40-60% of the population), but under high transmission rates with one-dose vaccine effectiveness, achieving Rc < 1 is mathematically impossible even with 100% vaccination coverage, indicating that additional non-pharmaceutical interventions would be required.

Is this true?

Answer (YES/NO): NO